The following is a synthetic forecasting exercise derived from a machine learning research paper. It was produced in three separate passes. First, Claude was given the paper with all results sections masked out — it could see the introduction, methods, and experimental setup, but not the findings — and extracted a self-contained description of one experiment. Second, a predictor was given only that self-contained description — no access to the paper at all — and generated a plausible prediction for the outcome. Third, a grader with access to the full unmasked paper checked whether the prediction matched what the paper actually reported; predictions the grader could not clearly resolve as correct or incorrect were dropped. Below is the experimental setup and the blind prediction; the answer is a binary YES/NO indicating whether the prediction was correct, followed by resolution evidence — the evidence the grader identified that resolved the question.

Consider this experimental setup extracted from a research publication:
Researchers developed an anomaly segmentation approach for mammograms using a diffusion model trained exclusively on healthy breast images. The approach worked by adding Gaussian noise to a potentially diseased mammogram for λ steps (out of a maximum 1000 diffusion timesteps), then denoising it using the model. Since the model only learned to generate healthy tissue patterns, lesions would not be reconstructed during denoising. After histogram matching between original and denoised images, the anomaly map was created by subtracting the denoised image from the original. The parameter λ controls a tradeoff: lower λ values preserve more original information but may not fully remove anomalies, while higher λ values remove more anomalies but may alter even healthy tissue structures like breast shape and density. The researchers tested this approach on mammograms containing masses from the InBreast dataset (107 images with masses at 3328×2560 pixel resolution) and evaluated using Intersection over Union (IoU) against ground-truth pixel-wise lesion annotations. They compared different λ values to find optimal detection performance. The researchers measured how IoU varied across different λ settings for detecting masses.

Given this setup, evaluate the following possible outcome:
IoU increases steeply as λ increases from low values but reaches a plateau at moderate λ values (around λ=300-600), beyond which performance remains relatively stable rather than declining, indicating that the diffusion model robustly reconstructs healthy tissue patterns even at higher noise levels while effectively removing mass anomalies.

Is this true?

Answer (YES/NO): NO